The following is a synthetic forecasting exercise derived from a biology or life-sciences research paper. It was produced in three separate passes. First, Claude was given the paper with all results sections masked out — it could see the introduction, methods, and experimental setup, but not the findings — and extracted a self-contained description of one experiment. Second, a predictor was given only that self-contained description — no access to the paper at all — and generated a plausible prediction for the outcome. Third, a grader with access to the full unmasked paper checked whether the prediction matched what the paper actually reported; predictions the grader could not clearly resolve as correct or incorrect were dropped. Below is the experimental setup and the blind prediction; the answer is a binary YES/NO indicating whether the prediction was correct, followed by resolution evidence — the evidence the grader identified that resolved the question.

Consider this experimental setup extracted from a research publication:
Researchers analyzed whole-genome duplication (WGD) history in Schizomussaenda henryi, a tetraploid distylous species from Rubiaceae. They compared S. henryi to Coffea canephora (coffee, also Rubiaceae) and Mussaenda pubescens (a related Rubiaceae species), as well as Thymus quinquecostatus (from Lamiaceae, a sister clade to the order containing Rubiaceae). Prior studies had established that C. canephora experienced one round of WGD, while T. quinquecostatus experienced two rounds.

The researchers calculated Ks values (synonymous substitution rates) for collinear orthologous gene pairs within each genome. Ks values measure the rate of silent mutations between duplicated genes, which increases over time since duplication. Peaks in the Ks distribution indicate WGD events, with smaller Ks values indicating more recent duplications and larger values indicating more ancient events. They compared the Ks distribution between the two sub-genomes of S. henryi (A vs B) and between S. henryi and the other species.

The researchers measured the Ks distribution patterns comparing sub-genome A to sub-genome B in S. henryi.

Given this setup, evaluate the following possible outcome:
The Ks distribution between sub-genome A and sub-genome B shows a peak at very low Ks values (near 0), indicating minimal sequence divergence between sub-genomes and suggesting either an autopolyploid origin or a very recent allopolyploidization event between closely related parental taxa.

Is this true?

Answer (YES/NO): YES